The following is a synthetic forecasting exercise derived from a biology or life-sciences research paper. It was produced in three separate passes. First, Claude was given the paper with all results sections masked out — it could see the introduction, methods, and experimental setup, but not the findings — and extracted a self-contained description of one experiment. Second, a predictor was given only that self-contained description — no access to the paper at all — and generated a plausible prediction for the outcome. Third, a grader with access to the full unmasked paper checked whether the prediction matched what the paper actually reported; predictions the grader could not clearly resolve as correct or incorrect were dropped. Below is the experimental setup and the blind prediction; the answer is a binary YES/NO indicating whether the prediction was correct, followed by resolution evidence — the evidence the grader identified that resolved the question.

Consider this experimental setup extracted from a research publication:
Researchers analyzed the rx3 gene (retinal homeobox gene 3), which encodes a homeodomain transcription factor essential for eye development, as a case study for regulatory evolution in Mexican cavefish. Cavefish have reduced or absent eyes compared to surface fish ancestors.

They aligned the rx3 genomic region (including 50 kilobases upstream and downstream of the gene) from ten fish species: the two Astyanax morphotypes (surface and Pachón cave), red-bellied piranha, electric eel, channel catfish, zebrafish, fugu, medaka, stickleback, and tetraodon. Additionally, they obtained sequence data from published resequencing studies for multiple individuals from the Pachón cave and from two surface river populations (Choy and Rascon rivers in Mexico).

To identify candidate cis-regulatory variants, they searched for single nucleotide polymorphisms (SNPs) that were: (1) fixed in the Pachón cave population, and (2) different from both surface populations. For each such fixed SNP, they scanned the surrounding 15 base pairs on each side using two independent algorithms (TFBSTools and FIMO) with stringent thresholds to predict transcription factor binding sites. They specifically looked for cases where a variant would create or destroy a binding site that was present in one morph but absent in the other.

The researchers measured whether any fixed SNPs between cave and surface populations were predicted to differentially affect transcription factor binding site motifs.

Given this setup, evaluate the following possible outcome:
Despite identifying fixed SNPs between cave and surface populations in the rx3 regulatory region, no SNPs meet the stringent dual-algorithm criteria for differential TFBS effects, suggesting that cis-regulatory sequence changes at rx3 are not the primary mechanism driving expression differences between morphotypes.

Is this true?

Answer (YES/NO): NO